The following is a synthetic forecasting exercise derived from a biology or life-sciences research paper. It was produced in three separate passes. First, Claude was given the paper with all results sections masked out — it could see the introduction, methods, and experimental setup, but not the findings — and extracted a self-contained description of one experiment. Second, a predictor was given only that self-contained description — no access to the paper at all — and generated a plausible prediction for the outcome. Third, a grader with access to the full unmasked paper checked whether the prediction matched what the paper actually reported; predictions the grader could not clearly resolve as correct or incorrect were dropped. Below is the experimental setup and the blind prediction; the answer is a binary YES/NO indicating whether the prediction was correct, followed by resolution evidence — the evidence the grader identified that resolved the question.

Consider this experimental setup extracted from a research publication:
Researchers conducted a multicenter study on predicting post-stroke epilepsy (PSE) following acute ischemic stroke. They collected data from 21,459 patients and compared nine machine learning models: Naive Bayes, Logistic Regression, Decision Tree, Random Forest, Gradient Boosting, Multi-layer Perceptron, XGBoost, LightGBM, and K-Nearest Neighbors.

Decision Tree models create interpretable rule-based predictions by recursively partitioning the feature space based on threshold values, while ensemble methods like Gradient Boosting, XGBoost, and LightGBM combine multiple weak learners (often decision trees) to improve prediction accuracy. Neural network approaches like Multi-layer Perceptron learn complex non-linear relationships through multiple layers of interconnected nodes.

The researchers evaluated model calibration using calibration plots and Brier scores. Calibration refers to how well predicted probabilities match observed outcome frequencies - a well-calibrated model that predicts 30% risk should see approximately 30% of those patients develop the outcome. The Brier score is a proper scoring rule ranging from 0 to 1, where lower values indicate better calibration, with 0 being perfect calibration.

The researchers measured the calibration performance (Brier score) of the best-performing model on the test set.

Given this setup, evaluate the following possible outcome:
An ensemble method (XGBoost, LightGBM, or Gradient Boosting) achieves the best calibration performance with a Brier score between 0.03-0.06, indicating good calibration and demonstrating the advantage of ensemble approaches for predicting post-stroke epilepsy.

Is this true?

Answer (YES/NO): NO